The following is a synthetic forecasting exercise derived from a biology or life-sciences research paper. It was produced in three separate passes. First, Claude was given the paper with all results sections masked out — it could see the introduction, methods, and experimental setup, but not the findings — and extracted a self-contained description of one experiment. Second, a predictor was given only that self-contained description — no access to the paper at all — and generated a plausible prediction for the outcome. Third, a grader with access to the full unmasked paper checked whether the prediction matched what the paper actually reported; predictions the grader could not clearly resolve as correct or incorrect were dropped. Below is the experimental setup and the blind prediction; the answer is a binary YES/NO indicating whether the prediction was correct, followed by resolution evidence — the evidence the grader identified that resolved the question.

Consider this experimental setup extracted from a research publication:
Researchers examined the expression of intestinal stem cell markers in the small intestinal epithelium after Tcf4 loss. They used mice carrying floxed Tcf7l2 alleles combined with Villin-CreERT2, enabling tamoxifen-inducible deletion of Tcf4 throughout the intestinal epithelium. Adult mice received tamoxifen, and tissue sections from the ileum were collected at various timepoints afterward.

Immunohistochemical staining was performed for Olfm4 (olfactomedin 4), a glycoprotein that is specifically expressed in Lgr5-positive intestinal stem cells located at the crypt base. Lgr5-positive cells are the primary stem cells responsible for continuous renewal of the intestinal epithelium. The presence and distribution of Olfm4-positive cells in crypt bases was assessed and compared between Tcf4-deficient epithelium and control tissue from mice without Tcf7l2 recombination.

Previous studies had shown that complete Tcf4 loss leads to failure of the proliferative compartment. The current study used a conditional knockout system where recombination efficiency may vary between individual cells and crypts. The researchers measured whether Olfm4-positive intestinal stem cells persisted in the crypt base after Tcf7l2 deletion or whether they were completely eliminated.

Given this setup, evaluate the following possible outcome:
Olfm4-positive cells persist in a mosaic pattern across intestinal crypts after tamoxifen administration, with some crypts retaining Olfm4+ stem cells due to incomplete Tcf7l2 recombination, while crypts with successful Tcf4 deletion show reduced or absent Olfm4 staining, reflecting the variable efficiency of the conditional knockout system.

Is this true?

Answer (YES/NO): YES